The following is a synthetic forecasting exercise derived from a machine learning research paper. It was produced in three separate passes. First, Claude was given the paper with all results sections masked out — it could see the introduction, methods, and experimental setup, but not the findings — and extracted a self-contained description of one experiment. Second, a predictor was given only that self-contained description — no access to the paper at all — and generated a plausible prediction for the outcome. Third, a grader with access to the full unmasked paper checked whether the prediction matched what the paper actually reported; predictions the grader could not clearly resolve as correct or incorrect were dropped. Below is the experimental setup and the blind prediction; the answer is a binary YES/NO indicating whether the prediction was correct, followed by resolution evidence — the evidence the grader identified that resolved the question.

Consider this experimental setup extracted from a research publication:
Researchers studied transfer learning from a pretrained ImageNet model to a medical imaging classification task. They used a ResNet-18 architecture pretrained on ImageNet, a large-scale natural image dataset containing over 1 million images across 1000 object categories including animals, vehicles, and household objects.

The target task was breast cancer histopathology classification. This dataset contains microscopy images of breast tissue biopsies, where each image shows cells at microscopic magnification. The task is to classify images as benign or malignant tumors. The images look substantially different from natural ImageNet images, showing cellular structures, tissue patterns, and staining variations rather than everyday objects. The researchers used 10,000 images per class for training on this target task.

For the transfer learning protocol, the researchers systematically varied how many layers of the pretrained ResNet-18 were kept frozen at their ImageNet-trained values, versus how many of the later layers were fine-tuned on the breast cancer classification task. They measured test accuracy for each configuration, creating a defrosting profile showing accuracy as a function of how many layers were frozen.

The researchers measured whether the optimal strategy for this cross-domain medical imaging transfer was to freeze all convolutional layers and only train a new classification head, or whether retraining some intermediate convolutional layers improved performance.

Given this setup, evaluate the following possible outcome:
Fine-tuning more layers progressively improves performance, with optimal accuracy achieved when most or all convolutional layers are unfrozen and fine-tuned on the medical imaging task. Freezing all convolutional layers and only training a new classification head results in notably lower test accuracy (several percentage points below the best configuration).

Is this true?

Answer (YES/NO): NO